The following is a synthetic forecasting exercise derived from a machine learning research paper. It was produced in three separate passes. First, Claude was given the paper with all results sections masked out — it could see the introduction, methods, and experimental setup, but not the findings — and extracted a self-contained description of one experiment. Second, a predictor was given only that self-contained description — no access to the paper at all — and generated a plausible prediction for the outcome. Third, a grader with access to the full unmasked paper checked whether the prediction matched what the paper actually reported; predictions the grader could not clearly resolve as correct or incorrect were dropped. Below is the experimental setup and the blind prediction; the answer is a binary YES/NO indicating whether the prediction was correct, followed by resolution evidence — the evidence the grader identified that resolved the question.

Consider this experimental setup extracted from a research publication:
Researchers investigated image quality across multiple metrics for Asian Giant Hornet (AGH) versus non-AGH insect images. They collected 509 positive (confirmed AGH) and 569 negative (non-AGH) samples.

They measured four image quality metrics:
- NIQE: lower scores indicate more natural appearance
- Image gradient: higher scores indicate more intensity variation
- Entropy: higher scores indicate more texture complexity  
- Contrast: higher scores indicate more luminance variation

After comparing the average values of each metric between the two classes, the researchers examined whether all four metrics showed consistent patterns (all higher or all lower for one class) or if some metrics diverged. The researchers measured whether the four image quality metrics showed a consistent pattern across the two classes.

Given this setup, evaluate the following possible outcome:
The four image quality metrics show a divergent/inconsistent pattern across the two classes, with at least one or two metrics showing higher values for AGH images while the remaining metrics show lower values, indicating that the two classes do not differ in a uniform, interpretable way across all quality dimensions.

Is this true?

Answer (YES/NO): YES